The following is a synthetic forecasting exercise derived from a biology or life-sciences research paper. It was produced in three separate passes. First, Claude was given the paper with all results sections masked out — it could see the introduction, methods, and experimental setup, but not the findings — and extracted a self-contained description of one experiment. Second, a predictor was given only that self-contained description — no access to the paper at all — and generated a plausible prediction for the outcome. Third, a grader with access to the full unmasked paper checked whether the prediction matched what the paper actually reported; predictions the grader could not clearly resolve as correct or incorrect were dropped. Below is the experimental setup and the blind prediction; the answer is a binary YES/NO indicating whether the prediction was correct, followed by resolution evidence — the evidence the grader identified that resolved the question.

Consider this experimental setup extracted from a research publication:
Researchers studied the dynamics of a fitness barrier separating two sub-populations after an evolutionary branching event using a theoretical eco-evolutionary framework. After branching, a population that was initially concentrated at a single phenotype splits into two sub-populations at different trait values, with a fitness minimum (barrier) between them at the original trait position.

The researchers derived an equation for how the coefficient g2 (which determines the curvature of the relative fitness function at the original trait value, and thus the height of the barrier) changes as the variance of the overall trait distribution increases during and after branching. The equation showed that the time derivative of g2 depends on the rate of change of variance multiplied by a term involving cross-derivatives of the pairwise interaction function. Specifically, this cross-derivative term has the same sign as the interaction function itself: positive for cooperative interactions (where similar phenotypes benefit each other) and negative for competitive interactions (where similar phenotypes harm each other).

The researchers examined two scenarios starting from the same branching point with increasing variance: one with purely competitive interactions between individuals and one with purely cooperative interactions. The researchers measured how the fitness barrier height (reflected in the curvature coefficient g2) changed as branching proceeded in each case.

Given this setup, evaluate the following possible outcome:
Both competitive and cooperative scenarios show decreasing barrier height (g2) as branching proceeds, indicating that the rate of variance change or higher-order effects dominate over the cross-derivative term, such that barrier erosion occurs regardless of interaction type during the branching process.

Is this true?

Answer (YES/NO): NO